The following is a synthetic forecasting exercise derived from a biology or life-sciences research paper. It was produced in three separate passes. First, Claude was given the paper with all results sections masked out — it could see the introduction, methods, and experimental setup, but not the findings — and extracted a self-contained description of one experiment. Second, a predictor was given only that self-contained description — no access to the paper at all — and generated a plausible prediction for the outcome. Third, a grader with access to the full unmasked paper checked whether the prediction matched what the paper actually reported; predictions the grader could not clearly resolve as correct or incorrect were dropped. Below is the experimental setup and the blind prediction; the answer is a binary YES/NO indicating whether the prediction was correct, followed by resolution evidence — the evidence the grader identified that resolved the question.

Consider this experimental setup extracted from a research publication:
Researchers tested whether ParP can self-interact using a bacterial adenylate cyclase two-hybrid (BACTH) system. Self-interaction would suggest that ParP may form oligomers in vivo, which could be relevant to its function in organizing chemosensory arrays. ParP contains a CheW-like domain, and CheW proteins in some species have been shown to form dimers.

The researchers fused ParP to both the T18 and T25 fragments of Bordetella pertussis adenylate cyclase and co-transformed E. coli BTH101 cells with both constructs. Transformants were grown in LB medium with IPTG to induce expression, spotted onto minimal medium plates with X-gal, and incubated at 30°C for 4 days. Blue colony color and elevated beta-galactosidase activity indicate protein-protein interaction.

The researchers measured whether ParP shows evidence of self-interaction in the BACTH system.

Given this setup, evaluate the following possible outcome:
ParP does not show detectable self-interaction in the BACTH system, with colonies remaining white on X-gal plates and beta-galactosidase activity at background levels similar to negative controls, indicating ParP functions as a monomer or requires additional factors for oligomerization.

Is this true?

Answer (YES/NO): YES